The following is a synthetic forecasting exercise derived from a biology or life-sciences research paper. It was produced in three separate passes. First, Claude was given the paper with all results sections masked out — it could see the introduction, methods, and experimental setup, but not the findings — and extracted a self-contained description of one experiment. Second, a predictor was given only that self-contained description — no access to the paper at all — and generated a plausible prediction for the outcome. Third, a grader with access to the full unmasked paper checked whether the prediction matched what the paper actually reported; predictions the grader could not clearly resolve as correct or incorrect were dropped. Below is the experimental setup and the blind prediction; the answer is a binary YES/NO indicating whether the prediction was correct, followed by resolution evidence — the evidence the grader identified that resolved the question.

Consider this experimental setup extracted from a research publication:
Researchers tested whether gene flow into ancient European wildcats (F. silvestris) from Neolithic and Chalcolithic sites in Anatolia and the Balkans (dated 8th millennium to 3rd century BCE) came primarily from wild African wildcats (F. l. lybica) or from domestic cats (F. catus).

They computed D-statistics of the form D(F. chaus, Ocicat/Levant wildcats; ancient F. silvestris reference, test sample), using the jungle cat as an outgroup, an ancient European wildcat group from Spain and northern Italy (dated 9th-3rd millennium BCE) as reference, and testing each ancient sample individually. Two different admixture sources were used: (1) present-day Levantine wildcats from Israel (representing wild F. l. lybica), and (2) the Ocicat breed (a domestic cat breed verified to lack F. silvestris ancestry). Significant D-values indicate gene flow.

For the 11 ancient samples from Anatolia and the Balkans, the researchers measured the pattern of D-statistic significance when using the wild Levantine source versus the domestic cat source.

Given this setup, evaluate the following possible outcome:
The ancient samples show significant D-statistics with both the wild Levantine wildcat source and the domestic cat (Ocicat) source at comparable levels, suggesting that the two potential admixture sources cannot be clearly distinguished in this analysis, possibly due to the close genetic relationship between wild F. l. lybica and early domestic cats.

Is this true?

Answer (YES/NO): NO